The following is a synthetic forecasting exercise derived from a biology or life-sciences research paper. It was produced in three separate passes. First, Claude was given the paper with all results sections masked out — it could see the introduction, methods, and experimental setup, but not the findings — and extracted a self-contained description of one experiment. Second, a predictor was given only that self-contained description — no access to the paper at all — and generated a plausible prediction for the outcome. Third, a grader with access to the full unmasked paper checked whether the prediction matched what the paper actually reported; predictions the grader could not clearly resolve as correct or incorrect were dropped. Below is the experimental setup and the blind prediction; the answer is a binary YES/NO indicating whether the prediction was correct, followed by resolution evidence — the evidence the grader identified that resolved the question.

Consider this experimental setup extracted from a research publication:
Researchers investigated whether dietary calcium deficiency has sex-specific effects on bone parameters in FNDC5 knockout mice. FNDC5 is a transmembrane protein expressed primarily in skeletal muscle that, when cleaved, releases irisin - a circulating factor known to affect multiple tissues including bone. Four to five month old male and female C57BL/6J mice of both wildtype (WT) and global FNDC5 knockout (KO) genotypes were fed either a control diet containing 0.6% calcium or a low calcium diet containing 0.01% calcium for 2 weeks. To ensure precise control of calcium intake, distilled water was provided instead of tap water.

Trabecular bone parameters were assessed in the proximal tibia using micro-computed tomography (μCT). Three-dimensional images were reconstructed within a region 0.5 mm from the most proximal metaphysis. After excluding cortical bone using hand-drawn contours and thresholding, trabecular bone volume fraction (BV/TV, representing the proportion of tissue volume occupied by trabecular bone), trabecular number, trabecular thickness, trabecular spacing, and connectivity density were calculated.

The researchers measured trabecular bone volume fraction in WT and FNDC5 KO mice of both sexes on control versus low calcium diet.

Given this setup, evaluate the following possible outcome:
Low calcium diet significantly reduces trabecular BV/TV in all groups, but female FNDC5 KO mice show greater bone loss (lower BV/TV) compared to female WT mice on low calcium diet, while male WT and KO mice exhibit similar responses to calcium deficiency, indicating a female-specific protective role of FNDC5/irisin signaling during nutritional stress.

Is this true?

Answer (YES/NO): NO